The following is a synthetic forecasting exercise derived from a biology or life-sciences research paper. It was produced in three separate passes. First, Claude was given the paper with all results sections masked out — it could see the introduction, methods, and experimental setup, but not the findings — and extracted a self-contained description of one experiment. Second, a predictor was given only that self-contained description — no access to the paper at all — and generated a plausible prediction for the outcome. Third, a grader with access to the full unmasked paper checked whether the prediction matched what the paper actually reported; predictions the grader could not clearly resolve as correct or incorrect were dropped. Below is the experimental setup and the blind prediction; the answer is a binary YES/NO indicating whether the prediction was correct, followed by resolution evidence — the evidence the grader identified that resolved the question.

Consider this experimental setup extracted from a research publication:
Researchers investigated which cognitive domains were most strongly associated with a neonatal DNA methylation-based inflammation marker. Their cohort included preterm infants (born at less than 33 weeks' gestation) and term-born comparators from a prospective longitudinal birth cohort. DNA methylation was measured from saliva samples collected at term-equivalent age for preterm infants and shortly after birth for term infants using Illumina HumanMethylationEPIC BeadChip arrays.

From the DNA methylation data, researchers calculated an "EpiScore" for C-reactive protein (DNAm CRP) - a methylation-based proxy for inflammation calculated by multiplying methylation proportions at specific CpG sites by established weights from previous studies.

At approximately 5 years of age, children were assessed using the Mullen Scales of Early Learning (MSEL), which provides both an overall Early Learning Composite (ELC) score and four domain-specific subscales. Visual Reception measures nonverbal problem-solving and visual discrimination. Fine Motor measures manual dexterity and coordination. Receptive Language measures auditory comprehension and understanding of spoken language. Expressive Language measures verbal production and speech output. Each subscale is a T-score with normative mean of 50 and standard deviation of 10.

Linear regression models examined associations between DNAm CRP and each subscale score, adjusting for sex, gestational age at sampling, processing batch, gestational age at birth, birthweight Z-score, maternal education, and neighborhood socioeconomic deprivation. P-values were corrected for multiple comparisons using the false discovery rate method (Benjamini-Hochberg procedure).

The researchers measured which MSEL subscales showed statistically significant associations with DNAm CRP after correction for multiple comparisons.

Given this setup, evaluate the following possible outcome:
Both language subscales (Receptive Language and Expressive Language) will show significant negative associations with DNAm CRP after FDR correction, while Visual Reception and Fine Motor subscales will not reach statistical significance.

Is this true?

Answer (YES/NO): NO